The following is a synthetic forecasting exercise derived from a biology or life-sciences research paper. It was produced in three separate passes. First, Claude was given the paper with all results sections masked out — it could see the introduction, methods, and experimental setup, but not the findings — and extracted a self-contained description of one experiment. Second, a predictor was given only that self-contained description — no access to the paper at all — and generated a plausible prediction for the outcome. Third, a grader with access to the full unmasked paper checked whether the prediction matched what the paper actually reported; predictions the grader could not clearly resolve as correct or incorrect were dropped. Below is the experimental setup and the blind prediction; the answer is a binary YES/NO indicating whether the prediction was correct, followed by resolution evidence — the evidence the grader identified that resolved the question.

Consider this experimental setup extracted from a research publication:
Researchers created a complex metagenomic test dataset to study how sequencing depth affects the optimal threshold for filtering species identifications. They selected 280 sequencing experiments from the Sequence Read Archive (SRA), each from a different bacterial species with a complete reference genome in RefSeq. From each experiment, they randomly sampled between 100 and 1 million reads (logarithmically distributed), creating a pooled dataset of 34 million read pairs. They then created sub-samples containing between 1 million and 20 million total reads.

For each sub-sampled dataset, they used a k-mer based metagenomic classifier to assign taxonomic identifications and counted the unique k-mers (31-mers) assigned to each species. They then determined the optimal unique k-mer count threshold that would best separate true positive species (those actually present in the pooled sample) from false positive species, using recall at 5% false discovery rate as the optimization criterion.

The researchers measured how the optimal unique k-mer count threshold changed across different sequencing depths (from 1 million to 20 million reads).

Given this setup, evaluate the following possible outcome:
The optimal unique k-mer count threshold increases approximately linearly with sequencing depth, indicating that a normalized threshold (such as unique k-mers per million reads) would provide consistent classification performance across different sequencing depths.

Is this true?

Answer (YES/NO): YES